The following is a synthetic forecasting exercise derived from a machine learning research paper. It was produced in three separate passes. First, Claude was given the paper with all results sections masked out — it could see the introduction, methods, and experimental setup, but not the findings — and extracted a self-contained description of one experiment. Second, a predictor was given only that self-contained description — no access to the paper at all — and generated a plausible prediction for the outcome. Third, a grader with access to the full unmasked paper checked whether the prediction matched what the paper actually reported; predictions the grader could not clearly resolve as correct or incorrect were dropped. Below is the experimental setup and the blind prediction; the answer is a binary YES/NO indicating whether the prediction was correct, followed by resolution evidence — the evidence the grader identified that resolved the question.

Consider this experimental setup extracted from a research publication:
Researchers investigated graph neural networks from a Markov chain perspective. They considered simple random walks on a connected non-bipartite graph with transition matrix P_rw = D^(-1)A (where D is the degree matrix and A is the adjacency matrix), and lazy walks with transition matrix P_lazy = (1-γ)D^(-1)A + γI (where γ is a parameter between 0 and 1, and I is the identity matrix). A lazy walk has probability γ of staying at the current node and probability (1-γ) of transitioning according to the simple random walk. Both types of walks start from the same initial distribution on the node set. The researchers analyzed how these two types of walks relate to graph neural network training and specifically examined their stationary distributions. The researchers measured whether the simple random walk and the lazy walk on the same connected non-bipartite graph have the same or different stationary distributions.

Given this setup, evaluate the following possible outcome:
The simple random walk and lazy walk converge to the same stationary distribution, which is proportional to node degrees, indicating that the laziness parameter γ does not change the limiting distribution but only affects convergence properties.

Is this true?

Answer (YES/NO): YES